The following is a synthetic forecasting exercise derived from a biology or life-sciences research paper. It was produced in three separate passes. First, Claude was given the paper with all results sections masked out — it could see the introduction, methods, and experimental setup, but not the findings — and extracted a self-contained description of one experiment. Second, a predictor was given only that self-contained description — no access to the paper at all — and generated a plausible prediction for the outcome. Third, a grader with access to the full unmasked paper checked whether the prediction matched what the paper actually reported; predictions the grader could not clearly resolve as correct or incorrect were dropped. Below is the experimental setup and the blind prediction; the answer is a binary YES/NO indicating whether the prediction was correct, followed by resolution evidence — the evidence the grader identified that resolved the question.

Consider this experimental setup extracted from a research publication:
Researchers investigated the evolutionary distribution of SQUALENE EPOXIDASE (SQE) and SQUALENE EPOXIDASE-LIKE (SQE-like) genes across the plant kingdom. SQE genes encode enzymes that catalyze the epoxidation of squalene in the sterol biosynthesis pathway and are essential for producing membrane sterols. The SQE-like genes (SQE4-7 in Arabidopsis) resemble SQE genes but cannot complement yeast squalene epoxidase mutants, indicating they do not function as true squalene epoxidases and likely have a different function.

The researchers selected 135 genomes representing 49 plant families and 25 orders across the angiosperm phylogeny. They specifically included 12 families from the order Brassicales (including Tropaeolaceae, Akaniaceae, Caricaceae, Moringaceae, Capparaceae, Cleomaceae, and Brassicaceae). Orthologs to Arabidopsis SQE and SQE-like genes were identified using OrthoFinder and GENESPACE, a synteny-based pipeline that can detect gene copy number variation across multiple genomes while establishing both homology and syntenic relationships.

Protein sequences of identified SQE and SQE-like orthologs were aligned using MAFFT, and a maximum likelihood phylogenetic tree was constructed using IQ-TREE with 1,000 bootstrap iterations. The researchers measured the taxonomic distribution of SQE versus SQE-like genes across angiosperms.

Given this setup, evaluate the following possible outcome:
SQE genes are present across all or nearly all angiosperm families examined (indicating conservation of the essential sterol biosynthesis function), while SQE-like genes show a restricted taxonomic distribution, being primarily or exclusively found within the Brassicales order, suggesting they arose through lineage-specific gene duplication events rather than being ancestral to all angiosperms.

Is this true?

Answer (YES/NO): YES